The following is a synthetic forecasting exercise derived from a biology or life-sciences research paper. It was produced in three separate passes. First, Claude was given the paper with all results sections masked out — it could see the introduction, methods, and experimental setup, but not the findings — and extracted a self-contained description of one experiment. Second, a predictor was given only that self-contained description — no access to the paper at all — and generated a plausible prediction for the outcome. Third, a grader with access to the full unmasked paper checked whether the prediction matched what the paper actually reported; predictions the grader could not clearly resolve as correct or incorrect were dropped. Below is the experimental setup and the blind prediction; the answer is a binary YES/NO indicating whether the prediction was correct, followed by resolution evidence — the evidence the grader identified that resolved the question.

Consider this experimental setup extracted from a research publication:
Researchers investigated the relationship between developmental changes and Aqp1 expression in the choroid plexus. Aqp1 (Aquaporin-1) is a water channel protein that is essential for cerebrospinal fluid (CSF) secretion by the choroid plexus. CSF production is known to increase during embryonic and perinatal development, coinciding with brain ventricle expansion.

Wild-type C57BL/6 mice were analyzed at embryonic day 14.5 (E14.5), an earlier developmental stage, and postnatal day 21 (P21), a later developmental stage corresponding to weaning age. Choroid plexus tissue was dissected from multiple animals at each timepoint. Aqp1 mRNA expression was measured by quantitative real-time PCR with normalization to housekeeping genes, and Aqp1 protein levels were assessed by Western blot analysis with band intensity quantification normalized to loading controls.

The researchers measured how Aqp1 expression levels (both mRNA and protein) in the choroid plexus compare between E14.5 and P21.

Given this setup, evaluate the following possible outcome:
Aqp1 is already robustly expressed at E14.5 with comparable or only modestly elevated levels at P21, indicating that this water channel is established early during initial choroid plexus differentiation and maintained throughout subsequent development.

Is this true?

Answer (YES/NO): NO